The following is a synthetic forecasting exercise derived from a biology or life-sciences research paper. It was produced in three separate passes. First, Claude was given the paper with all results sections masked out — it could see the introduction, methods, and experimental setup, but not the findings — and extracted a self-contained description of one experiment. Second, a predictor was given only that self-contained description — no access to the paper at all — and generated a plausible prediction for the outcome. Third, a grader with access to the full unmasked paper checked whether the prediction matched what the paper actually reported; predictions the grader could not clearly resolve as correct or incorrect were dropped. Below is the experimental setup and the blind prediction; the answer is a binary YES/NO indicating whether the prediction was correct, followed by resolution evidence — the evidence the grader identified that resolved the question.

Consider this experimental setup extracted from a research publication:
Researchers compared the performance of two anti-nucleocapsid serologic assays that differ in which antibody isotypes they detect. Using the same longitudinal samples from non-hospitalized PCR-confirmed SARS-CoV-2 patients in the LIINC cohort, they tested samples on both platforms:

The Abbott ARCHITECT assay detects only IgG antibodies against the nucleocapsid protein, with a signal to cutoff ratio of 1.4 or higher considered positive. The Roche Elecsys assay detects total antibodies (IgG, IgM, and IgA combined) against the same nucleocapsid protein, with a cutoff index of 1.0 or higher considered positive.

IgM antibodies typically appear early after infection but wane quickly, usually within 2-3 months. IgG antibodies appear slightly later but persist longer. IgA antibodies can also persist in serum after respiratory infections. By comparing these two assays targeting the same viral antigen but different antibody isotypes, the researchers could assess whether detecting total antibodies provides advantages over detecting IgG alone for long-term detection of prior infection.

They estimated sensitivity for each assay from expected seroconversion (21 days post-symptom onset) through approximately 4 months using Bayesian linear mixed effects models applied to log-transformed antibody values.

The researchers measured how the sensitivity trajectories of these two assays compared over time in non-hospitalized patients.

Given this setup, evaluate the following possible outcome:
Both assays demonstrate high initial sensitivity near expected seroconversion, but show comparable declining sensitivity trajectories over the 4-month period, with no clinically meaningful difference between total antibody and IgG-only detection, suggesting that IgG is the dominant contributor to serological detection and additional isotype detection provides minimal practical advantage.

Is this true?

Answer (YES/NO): NO